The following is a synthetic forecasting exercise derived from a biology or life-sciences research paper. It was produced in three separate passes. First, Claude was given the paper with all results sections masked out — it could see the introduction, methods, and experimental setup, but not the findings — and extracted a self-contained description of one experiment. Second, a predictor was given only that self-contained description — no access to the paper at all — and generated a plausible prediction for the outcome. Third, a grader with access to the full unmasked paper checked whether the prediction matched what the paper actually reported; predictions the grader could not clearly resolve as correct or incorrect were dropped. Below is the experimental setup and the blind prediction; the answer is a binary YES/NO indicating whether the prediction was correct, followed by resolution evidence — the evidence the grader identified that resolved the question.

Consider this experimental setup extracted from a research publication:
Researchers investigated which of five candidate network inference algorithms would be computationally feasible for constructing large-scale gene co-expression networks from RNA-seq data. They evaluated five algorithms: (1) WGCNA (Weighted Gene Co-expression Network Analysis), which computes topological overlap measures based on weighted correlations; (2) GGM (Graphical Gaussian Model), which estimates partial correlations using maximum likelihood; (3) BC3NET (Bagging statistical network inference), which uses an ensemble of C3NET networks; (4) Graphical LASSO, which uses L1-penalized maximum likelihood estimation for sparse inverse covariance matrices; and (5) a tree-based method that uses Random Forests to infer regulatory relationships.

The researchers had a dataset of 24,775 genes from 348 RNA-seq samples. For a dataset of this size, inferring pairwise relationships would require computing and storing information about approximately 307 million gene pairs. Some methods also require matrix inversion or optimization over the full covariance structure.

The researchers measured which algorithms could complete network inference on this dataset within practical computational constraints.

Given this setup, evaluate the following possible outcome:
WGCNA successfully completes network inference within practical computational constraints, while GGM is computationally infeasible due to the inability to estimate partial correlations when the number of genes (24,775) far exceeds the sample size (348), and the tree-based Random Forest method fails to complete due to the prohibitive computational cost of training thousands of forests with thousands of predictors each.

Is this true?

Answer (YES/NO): NO